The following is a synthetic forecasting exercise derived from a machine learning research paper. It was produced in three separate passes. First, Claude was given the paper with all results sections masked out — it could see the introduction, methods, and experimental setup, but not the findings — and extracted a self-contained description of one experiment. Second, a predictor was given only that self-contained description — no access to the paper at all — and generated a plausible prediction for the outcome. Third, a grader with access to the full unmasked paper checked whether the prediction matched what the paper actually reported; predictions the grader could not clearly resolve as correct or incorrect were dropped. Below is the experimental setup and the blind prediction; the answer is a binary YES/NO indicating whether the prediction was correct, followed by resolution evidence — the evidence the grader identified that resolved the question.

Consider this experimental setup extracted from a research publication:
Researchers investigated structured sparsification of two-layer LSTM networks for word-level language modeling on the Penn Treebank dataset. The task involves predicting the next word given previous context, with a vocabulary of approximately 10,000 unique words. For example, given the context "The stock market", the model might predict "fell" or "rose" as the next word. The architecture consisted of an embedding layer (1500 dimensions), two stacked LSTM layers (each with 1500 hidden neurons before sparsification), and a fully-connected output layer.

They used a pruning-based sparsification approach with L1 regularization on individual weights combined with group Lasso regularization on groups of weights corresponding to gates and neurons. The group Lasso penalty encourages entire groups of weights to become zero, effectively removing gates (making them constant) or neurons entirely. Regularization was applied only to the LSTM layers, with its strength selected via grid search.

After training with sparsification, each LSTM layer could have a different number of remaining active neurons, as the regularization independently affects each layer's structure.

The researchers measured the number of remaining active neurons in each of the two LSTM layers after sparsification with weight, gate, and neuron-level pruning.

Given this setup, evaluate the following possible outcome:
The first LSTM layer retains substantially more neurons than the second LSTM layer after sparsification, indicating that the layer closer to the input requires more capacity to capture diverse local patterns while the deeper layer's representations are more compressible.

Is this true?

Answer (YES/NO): NO